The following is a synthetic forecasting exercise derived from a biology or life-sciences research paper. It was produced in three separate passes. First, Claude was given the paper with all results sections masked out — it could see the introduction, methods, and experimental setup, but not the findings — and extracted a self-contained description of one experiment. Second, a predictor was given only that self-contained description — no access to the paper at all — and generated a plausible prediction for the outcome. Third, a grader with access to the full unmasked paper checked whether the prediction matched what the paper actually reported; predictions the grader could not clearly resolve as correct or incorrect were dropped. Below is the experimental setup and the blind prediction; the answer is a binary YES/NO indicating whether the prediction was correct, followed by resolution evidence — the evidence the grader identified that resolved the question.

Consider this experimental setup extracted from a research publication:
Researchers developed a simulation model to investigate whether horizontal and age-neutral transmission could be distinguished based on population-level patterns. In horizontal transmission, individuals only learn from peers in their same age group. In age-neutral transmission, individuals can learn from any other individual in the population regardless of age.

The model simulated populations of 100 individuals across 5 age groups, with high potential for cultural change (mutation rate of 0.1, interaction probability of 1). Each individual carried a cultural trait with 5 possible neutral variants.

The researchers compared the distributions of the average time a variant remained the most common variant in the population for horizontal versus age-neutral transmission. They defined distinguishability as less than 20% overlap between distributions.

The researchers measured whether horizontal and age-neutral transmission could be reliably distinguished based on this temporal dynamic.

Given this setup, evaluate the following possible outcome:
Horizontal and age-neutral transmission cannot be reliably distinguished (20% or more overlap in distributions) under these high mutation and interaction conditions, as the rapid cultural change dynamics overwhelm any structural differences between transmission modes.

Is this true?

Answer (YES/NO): YES